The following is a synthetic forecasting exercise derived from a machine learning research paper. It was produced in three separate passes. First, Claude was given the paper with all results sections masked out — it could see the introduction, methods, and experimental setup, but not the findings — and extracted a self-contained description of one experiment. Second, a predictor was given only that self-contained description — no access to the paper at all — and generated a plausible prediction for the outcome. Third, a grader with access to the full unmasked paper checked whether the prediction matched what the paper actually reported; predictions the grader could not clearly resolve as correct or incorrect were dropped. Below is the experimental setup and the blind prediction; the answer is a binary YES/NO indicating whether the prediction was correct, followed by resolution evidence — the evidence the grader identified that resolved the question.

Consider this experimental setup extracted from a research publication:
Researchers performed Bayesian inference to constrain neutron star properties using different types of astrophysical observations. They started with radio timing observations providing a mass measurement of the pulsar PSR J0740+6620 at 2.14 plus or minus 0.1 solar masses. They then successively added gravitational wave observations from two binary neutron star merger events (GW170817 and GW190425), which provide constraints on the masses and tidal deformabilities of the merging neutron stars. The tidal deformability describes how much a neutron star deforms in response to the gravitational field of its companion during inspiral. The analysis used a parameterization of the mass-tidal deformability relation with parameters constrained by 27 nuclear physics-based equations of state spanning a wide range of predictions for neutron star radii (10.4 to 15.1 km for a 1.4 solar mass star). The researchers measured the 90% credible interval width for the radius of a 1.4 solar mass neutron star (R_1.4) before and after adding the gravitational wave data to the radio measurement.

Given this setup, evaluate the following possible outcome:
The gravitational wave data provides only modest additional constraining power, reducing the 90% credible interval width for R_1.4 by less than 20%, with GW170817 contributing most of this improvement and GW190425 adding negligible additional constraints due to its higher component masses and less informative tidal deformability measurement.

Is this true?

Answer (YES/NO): NO